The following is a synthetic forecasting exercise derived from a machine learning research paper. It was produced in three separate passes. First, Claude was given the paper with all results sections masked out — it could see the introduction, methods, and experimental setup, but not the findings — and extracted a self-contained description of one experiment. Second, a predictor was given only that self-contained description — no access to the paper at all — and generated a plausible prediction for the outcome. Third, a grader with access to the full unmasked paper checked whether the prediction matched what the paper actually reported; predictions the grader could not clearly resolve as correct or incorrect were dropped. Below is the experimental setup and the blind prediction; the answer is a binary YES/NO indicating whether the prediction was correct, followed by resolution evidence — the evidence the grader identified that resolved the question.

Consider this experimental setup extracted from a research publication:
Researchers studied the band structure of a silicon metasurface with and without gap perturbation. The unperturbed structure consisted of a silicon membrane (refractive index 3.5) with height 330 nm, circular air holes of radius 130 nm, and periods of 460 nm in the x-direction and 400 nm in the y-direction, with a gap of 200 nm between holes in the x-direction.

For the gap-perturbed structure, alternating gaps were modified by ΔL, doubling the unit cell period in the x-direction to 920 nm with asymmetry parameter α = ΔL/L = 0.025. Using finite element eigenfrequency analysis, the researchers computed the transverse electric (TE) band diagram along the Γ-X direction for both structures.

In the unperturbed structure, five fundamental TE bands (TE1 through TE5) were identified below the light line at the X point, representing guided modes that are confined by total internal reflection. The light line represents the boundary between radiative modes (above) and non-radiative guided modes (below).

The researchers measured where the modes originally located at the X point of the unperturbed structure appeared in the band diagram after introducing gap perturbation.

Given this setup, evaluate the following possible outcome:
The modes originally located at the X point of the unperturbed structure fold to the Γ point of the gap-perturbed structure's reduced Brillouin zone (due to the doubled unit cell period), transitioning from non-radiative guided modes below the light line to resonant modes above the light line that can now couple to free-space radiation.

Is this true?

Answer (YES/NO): YES